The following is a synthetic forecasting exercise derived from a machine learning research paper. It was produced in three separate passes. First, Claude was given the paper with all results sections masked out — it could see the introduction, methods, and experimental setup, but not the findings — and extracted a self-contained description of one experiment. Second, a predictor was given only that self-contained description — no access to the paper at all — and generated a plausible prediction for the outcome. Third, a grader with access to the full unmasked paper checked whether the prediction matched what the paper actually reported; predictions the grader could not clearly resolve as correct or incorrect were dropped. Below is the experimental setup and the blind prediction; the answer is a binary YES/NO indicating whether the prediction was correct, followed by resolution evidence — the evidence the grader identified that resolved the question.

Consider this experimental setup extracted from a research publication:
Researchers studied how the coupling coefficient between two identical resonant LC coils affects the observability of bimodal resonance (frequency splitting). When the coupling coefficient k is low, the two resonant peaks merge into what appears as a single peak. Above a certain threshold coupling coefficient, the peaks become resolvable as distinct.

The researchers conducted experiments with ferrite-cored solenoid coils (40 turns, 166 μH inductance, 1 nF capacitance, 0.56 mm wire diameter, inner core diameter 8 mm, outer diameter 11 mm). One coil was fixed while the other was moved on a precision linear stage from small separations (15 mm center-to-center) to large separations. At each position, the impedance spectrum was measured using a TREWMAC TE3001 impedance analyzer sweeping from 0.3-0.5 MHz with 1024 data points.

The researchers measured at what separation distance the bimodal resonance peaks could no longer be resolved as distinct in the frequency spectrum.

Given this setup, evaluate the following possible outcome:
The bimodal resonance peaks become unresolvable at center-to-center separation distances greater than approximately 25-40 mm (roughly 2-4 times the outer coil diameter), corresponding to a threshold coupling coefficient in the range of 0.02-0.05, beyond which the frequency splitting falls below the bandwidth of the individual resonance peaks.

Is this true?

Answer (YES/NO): YES